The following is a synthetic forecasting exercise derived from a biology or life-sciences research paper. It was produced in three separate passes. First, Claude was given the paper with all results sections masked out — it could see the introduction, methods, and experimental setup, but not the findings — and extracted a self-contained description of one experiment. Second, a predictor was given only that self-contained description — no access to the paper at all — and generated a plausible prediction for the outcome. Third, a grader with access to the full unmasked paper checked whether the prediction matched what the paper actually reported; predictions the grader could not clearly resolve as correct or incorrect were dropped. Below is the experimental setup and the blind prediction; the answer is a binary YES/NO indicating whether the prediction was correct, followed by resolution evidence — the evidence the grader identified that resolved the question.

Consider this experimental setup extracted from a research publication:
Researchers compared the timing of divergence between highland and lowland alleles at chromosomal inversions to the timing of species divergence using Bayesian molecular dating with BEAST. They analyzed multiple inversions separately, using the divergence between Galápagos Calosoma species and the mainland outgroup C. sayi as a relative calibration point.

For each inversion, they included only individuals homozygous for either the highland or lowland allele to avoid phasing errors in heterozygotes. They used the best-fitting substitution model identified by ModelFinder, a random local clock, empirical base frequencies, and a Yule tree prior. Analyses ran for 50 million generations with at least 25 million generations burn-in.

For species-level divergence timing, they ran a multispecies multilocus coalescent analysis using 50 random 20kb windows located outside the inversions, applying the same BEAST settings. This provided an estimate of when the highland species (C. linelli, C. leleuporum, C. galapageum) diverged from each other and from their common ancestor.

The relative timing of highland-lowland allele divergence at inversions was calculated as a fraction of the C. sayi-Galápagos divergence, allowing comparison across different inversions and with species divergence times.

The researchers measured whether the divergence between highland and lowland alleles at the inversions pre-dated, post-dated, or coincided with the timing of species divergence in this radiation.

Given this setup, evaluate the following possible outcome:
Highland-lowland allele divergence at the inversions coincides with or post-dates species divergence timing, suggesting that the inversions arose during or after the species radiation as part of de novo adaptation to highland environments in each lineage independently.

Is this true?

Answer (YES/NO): NO